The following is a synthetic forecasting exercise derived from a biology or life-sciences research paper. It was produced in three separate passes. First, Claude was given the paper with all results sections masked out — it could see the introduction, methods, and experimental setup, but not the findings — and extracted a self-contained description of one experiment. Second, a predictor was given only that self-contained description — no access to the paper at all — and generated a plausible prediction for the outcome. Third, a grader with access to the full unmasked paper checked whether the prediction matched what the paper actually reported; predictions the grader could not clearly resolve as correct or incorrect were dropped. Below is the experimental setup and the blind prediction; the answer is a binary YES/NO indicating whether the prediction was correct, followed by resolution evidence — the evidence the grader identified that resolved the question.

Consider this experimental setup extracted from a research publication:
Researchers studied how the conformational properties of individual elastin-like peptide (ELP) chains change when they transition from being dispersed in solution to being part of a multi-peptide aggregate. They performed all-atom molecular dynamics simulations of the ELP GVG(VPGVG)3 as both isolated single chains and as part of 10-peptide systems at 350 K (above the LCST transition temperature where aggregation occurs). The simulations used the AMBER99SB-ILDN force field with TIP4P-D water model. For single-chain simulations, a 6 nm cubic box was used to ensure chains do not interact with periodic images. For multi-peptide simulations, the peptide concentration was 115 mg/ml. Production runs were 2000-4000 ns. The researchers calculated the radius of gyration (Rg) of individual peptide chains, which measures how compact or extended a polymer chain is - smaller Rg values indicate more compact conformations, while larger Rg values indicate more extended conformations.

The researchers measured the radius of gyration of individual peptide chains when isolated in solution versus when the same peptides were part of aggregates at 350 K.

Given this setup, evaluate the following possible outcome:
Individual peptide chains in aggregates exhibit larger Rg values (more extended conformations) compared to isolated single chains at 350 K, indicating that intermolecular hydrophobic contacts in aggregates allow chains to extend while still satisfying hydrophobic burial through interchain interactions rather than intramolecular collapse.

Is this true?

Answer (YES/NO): YES